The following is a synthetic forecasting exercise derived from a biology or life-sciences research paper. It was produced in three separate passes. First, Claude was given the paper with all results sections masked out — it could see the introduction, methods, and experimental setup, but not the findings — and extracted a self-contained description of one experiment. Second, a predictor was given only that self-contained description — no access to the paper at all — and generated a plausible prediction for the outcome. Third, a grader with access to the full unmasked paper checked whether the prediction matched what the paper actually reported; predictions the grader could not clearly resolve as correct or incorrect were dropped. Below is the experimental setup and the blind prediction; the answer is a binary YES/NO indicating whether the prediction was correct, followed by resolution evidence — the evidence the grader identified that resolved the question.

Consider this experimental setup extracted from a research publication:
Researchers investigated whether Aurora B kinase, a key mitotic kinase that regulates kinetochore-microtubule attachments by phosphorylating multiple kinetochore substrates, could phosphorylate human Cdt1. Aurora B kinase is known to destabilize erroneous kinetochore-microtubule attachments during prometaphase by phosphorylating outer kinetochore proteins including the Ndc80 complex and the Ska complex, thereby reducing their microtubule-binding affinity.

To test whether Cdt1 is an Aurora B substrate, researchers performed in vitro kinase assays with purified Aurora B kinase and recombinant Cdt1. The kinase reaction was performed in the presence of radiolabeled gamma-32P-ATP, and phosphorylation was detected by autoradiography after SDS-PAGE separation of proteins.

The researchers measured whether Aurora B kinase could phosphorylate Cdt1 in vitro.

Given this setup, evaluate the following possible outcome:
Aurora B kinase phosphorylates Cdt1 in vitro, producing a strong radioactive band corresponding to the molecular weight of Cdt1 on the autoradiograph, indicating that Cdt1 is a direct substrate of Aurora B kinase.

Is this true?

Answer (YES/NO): YES